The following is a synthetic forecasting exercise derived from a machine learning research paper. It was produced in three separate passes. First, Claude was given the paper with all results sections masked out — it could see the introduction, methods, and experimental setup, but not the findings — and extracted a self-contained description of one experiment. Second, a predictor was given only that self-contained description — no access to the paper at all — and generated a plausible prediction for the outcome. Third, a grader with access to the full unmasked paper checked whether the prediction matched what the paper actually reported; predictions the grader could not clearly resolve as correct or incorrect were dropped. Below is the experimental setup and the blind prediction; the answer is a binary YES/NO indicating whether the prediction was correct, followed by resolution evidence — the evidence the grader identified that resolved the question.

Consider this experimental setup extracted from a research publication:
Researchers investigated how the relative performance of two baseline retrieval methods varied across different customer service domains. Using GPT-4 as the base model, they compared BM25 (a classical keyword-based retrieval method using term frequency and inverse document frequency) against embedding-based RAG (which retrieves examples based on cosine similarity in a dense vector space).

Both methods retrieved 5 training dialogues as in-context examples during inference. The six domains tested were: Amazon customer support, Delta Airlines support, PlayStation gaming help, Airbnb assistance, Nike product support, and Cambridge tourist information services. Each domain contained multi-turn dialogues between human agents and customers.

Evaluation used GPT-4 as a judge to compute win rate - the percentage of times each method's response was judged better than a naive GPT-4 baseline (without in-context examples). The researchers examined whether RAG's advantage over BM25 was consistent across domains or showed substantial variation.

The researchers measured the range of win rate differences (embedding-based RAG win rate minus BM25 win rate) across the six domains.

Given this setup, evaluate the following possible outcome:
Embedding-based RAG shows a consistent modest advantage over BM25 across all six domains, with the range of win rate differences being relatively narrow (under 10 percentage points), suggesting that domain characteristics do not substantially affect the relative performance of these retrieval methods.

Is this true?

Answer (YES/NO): NO